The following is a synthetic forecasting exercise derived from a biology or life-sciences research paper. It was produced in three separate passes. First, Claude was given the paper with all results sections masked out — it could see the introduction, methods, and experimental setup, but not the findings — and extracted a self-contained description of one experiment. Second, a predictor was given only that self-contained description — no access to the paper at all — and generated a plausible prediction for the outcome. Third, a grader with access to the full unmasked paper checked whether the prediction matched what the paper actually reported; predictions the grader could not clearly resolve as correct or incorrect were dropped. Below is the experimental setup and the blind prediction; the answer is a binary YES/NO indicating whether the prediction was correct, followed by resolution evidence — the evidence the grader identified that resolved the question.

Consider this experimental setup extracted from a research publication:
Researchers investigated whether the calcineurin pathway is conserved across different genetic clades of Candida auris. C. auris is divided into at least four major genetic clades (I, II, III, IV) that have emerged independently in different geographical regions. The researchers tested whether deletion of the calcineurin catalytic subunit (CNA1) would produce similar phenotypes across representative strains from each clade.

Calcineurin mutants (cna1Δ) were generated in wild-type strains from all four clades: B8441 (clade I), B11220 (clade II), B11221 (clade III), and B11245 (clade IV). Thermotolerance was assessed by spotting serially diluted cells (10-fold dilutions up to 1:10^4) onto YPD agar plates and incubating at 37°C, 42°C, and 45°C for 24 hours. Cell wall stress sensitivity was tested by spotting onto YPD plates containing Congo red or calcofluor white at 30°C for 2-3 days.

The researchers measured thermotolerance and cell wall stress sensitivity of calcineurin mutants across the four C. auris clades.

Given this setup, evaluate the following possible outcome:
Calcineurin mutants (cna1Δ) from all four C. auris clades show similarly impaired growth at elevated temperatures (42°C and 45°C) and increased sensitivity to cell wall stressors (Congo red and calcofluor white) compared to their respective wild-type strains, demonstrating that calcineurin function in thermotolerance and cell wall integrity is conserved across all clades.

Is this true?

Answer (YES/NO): NO